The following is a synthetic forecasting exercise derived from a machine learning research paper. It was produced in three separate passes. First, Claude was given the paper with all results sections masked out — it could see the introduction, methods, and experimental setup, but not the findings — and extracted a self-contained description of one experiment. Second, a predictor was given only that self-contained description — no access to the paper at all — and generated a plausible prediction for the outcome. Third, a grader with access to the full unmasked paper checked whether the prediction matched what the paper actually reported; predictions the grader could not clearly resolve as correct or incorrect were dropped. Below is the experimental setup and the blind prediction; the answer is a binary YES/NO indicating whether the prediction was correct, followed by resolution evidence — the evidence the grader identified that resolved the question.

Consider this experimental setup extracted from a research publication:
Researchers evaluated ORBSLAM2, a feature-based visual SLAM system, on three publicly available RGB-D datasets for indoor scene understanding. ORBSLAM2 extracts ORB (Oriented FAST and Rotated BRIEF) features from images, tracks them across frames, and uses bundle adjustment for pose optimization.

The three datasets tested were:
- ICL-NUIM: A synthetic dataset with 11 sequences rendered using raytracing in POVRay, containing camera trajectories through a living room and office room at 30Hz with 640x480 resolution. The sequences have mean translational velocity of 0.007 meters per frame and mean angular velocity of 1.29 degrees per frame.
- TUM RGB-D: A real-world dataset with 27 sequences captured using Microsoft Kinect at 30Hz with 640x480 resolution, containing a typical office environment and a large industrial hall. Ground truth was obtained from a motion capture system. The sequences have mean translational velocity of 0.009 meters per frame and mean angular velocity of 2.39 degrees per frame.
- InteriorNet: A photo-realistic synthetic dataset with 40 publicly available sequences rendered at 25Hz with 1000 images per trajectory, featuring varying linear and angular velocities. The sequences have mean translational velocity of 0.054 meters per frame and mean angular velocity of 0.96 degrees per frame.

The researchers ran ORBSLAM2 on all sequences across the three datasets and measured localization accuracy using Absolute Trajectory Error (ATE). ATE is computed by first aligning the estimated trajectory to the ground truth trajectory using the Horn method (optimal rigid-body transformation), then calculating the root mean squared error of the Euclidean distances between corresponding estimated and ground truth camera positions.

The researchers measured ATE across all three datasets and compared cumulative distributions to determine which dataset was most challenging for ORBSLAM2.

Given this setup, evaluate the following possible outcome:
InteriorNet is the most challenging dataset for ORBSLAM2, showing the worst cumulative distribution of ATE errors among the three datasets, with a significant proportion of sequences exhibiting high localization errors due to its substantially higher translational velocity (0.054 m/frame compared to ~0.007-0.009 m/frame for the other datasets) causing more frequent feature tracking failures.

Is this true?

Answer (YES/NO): YES